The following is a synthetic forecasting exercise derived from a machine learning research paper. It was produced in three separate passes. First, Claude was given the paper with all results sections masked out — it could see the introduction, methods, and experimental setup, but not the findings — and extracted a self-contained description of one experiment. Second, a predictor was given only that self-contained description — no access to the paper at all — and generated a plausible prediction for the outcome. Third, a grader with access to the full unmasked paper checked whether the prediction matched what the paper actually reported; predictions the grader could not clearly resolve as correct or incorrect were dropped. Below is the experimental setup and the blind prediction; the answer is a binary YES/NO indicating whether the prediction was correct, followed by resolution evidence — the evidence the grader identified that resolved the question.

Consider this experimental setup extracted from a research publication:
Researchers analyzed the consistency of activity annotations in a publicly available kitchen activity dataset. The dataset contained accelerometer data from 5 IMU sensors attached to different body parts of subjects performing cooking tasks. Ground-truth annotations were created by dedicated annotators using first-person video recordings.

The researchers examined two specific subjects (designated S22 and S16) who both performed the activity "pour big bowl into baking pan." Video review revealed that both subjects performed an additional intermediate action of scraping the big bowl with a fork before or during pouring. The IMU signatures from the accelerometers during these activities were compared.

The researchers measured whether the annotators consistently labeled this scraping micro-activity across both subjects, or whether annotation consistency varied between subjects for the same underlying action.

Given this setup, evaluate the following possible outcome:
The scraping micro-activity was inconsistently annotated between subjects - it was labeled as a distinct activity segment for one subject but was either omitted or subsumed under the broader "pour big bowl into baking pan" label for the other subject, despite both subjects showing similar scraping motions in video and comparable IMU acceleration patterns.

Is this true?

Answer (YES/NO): NO